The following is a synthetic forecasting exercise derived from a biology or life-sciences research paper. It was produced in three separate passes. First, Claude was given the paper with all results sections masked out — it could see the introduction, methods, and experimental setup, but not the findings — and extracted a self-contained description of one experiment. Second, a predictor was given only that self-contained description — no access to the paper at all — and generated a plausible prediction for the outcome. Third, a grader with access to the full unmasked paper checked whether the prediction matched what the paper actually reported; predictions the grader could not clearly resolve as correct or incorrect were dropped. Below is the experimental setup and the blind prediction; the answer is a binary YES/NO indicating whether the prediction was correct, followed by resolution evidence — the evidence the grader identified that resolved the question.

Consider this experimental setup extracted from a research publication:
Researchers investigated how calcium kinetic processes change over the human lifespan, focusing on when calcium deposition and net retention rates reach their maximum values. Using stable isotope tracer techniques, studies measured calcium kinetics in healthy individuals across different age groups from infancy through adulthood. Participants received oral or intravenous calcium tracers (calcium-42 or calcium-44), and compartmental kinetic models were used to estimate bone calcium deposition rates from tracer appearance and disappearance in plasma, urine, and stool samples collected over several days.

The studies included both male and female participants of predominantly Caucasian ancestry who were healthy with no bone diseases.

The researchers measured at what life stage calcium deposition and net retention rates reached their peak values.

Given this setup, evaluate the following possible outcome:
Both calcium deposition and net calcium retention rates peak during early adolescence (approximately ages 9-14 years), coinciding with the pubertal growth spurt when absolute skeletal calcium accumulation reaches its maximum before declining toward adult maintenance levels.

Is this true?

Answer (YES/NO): YES